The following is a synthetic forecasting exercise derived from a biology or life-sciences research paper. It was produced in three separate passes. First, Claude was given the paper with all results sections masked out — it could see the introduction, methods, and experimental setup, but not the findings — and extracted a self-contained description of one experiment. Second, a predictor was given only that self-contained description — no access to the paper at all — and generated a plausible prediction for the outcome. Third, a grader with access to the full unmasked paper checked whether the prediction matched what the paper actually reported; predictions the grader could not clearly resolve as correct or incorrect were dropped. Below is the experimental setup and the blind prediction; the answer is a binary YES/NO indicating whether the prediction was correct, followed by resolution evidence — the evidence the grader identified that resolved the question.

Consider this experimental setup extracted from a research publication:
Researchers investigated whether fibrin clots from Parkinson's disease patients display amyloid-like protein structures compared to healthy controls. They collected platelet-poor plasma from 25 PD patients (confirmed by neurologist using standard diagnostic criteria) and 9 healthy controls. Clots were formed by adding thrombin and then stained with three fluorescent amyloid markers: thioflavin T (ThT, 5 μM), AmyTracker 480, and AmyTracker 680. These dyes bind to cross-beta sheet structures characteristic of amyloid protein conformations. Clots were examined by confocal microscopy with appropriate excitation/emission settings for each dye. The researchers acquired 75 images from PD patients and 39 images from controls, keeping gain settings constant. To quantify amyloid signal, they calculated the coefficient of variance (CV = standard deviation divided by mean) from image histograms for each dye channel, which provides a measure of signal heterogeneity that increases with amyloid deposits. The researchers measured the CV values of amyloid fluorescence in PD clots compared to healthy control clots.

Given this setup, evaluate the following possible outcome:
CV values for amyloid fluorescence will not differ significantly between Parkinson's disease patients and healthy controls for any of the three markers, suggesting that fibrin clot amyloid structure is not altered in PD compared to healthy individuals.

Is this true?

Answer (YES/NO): NO